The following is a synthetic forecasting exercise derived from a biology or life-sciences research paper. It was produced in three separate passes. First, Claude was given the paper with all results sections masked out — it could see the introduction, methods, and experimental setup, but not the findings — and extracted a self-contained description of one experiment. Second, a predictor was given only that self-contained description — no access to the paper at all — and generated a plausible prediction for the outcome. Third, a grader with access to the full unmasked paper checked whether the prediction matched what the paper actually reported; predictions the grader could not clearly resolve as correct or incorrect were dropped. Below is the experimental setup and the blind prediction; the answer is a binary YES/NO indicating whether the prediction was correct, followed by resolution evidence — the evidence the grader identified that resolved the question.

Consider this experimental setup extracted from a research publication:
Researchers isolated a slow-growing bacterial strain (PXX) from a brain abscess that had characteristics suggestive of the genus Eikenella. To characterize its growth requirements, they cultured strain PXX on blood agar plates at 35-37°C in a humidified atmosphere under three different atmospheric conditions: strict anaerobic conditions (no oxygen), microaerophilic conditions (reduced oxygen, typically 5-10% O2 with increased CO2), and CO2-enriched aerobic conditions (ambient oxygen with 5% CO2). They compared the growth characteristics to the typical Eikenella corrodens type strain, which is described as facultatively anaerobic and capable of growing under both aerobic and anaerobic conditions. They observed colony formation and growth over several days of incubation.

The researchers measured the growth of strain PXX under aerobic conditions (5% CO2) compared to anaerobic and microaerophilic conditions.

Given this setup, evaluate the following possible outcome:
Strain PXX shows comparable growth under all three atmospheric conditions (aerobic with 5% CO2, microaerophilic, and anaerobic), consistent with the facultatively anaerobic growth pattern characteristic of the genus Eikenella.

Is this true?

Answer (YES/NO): NO